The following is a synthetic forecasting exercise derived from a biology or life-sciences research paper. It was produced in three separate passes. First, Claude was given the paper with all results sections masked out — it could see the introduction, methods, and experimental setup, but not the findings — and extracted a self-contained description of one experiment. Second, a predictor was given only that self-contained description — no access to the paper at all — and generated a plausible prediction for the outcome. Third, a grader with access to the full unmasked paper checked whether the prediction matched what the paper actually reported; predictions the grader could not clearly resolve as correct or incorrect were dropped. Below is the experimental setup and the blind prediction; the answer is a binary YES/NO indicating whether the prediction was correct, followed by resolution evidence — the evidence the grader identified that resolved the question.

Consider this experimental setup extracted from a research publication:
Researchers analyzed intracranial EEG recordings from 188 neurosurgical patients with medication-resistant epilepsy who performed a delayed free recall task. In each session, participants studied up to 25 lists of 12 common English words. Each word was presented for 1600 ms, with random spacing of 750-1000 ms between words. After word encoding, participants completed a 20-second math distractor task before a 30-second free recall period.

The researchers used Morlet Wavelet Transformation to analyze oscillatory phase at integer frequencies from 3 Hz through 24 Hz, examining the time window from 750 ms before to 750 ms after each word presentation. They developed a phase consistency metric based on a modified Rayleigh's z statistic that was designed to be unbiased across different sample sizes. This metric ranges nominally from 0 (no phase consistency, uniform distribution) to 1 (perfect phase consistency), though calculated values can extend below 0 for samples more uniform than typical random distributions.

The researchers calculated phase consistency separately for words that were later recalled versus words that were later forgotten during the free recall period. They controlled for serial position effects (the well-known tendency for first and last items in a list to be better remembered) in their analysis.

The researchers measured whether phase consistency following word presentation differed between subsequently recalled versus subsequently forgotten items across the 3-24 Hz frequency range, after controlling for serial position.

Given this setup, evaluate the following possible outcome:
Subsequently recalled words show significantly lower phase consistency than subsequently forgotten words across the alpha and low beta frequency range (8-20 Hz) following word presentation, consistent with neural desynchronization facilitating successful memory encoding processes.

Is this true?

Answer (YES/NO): NO